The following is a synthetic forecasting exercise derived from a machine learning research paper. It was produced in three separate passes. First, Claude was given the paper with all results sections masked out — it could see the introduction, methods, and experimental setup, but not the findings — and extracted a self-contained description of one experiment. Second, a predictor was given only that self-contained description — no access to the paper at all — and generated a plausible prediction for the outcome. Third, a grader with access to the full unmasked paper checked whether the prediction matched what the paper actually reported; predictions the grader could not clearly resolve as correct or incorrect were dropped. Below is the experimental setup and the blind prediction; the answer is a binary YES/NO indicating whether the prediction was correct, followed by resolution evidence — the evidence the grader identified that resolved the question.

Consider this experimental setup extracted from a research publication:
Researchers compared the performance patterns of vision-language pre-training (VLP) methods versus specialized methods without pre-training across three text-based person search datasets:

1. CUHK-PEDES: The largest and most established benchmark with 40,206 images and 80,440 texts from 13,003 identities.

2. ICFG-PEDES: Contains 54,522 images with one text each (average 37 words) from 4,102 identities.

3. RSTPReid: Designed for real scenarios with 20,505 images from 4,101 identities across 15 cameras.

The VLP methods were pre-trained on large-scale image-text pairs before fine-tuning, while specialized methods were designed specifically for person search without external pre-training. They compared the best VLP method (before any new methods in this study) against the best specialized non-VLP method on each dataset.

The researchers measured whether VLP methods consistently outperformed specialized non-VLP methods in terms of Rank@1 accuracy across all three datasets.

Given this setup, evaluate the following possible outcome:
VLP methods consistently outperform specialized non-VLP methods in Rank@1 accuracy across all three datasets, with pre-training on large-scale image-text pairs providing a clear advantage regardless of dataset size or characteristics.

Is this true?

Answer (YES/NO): NO